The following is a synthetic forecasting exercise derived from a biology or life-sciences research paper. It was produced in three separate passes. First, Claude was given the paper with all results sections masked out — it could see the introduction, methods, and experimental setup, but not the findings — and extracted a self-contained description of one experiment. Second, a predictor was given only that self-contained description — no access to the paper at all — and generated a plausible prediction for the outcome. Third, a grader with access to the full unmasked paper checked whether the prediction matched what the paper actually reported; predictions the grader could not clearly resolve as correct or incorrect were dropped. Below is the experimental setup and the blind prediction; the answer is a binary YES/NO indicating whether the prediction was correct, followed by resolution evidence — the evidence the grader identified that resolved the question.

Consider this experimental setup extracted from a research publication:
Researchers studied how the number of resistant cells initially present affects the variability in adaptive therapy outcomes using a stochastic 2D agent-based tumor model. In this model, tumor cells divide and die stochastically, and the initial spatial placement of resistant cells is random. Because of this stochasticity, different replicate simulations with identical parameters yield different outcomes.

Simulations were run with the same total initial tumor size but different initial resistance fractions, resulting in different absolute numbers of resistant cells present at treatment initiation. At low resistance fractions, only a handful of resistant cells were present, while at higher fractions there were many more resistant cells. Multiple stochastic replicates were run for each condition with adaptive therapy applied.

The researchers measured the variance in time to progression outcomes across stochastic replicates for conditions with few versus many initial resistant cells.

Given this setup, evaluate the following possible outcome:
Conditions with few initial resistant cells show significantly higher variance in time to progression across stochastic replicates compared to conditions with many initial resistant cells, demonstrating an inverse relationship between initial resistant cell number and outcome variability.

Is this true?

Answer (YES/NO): YES